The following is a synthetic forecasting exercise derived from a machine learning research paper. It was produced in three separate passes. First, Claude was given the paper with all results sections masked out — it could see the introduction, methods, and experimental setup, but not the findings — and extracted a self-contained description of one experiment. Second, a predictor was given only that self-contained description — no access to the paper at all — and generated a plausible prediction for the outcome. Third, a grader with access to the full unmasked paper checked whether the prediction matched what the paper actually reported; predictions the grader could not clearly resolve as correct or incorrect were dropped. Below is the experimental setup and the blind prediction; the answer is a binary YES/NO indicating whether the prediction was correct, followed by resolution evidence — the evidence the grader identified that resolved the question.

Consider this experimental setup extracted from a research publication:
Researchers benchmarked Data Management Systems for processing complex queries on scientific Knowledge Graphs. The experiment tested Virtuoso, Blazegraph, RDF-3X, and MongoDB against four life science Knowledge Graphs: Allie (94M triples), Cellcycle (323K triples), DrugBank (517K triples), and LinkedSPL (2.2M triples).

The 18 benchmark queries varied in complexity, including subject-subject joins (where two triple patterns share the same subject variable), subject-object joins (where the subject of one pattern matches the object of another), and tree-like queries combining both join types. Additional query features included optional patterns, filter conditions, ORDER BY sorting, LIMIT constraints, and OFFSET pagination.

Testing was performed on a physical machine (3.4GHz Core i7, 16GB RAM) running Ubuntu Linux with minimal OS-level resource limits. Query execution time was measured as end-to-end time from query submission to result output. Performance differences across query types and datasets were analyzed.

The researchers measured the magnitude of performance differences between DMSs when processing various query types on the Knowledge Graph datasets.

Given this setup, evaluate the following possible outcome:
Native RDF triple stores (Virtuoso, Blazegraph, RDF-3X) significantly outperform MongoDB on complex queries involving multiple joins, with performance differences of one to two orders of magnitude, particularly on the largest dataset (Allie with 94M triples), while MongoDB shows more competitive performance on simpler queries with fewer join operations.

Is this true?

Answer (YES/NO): NO